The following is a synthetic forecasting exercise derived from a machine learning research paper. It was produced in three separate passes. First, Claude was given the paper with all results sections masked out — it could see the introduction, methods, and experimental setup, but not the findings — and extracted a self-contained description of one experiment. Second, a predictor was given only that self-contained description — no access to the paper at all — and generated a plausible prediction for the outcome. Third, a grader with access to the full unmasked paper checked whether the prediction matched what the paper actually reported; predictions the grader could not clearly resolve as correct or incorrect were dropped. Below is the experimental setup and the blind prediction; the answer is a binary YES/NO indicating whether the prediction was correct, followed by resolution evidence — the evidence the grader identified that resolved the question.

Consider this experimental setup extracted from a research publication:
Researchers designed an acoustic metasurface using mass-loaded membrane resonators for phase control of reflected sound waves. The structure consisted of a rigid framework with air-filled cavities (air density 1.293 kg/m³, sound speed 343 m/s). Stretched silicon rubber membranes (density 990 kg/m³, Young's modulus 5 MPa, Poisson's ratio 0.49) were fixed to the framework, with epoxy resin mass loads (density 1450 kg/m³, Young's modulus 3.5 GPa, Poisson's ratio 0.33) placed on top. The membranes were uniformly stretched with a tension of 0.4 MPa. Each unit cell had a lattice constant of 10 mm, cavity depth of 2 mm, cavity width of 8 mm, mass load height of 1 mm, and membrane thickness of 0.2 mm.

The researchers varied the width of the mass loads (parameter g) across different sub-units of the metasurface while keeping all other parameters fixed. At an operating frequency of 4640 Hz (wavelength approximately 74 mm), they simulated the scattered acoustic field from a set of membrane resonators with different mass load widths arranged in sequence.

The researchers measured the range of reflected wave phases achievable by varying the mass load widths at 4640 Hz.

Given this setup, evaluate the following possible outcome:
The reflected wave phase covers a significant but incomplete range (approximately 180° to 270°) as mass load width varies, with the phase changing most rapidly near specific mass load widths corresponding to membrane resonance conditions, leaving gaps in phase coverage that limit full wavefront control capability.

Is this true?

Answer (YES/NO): NO